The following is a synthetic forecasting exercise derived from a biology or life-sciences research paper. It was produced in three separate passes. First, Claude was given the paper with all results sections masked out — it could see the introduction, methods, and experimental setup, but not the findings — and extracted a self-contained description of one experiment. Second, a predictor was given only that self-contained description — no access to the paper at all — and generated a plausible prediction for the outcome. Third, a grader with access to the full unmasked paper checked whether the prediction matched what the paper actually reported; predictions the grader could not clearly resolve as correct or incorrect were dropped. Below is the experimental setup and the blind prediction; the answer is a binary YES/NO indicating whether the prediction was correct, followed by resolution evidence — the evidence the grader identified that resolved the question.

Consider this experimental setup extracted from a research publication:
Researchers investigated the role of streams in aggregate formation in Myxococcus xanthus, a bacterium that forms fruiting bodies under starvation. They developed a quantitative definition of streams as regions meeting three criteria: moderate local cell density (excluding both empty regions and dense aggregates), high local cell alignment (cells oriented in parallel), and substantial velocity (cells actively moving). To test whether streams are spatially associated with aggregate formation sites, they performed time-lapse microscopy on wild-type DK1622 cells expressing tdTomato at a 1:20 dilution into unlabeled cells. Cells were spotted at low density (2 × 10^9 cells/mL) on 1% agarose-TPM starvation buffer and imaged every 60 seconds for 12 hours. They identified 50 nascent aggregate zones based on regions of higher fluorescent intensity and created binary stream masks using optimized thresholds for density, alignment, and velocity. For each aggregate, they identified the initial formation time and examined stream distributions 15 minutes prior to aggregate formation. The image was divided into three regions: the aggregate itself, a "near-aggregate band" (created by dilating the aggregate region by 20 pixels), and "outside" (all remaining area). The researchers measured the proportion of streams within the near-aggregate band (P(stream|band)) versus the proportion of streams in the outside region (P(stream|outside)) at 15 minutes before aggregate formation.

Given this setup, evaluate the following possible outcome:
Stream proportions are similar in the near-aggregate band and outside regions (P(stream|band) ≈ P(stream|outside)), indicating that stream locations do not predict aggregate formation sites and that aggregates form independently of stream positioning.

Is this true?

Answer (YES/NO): YES